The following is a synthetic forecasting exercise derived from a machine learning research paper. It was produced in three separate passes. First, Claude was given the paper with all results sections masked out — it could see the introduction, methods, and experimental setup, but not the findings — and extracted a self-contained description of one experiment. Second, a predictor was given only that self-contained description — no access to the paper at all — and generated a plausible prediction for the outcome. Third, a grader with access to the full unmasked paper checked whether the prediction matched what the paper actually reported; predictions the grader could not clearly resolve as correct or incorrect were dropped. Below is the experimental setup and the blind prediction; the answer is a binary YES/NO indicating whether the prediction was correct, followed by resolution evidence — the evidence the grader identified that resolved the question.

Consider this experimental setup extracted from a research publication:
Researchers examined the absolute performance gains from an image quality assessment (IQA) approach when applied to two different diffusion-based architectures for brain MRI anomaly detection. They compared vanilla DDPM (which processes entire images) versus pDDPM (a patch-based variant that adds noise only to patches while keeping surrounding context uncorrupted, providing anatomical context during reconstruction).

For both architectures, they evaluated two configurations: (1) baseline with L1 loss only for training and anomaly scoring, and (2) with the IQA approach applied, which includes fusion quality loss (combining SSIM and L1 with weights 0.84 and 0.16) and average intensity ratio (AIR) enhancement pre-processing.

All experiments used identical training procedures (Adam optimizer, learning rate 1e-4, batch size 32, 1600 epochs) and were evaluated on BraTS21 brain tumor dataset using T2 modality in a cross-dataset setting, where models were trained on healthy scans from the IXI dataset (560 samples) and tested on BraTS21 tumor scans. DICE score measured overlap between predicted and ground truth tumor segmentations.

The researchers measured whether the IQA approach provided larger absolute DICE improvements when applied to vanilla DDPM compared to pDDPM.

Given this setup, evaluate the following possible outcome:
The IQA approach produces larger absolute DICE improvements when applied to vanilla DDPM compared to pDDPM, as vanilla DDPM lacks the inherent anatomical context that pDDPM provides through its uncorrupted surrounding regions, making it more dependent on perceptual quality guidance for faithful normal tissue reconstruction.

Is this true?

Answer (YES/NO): YES